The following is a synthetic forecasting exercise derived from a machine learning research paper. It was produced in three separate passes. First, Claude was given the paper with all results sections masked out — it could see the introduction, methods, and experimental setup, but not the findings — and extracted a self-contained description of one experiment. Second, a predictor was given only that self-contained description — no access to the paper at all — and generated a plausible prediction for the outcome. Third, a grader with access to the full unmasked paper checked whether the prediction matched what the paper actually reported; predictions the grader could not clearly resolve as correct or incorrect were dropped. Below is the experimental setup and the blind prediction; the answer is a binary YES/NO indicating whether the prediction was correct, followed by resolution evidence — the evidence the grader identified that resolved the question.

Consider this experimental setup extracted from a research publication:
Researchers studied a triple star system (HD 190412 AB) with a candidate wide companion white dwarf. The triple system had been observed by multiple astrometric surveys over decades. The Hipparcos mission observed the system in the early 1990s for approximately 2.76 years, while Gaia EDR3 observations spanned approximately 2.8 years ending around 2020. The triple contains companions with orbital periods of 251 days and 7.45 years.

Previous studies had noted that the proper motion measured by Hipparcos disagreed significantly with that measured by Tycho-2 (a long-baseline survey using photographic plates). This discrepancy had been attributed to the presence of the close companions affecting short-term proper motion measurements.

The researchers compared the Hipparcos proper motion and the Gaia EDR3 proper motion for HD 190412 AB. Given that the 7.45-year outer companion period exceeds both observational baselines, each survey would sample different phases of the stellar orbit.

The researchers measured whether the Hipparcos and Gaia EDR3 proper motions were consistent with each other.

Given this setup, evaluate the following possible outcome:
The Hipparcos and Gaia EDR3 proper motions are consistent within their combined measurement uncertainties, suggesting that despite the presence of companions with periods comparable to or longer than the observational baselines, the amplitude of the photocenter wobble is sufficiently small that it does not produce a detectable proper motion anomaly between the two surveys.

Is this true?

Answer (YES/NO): NO